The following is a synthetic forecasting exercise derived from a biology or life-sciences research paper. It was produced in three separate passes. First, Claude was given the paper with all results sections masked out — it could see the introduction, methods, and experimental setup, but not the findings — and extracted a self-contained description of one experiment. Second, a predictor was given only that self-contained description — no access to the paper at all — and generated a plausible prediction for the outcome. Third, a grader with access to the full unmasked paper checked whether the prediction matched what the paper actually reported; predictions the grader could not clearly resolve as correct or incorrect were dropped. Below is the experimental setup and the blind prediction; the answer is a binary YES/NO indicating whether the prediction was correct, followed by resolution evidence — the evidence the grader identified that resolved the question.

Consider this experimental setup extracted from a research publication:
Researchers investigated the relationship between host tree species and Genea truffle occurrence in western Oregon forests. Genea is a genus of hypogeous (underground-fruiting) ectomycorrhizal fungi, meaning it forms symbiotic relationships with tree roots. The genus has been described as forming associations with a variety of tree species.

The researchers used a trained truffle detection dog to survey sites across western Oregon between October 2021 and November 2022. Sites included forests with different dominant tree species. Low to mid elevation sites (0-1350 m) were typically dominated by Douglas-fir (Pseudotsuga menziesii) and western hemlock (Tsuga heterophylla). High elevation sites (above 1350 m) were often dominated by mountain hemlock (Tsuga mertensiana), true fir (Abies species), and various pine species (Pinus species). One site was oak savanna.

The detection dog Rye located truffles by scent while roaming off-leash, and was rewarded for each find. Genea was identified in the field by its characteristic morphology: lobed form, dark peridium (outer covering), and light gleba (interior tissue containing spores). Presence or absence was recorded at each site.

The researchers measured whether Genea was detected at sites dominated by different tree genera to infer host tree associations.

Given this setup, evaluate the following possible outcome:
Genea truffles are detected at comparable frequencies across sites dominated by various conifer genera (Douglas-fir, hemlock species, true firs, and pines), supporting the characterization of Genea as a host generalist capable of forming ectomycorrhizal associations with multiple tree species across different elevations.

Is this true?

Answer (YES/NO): NO